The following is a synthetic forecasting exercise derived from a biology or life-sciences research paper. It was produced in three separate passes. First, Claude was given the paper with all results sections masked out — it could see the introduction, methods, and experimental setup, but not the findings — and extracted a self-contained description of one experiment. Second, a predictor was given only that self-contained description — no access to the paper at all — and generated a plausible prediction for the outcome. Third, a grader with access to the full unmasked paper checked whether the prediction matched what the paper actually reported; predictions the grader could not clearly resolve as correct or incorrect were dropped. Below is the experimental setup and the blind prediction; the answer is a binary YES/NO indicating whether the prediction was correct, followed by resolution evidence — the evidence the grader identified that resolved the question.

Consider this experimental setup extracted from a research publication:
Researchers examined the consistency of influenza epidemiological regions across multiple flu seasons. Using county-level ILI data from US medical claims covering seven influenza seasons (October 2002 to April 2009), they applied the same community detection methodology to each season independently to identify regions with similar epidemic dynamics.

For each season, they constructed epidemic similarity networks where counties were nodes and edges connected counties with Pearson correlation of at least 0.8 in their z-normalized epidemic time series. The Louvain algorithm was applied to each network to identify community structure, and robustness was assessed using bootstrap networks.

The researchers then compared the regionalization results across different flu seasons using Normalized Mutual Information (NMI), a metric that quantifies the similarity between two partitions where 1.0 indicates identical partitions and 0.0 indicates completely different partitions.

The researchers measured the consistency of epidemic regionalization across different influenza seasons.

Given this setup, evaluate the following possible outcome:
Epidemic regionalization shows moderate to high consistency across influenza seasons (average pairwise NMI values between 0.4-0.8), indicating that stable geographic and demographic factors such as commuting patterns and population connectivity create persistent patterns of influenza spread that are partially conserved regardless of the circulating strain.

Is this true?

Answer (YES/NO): NO